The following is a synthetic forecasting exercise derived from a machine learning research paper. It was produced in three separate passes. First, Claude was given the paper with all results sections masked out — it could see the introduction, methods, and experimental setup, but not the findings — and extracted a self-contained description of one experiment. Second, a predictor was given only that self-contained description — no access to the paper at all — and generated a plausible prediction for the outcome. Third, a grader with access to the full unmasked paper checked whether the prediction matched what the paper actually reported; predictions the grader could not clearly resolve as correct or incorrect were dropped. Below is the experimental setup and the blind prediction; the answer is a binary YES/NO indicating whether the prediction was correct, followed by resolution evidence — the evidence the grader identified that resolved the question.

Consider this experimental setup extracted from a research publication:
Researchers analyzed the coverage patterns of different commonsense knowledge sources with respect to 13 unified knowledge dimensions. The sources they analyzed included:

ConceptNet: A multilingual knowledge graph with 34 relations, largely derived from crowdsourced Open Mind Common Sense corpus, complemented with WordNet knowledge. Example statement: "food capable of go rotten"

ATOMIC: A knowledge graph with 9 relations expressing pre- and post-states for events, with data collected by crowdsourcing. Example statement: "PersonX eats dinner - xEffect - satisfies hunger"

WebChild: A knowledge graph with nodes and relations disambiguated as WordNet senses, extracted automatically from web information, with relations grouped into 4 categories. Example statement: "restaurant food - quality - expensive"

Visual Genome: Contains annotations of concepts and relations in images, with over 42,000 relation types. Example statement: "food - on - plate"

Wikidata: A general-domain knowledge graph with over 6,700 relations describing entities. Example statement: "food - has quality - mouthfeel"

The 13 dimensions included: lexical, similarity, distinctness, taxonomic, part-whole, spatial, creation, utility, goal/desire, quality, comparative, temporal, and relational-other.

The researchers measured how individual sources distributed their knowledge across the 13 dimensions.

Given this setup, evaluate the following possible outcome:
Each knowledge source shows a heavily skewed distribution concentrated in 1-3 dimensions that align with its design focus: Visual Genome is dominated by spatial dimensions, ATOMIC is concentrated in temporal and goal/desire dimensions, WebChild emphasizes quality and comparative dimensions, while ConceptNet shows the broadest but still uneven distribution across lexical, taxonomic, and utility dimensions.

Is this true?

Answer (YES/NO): NO